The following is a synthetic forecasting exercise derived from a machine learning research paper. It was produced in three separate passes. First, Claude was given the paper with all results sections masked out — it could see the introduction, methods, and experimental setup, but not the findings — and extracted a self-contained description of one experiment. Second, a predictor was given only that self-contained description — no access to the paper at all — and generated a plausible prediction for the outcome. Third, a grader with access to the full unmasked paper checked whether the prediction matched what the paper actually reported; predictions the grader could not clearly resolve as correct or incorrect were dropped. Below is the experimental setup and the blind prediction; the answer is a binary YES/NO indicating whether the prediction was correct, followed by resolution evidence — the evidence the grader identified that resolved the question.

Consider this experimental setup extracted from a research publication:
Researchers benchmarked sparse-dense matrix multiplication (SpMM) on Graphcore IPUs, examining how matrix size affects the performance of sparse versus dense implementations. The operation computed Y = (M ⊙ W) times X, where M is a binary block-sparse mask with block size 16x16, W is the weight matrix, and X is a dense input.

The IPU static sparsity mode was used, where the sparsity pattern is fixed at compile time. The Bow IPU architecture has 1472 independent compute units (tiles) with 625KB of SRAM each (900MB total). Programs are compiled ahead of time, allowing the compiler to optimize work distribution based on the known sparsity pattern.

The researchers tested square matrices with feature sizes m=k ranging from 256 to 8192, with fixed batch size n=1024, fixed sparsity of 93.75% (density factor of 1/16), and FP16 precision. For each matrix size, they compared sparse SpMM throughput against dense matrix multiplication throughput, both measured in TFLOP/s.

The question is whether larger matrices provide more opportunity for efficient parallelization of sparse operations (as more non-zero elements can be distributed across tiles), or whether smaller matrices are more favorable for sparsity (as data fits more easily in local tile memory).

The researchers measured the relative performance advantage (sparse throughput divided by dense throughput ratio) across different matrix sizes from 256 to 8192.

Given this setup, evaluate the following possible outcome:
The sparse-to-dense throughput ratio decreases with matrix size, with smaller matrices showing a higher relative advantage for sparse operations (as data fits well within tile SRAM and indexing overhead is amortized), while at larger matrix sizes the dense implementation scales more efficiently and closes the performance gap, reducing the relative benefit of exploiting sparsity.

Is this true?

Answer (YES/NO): NO